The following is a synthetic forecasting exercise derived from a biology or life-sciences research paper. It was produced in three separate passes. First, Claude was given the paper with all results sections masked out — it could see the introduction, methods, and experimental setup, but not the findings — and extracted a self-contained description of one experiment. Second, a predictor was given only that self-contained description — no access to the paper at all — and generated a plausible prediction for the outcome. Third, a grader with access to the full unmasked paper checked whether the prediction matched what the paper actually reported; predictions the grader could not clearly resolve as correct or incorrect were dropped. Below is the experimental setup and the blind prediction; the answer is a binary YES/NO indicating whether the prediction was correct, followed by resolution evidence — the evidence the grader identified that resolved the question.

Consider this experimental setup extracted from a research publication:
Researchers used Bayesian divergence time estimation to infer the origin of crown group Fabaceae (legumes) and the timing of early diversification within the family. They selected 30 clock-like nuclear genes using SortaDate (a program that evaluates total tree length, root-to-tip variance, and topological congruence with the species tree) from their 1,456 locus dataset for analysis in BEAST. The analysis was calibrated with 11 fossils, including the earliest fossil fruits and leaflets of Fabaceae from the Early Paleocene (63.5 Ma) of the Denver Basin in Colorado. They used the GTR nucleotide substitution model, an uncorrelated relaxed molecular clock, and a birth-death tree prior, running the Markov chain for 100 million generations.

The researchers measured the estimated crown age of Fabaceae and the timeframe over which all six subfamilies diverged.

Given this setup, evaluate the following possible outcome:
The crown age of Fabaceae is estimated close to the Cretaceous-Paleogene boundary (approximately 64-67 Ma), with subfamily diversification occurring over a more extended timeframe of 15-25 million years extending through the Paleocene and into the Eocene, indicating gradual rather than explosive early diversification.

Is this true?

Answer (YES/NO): NO